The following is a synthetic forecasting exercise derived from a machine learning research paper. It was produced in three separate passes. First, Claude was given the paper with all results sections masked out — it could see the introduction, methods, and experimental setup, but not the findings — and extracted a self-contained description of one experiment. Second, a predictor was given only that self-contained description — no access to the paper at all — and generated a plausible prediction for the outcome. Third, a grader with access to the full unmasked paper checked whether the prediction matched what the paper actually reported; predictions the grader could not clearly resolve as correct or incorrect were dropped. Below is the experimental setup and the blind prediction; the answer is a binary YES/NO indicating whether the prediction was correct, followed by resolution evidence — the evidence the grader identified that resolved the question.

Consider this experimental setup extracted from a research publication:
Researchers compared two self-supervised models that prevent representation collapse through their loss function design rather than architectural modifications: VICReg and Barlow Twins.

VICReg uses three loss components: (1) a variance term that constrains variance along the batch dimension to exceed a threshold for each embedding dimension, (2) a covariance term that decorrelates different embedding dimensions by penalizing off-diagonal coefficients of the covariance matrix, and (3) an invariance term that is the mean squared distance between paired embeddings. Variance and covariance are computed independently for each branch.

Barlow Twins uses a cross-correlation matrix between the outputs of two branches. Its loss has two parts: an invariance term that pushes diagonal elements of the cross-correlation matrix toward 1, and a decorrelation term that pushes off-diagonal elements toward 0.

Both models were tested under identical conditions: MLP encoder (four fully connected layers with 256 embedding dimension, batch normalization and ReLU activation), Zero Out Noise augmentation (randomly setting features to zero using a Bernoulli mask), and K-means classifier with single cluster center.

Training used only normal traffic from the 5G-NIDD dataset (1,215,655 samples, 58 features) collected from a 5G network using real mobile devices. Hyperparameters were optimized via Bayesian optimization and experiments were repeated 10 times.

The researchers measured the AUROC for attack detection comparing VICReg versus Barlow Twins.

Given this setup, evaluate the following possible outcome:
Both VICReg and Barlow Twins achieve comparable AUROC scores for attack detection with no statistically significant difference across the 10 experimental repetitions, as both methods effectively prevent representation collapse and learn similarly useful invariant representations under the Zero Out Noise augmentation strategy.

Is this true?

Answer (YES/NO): NO